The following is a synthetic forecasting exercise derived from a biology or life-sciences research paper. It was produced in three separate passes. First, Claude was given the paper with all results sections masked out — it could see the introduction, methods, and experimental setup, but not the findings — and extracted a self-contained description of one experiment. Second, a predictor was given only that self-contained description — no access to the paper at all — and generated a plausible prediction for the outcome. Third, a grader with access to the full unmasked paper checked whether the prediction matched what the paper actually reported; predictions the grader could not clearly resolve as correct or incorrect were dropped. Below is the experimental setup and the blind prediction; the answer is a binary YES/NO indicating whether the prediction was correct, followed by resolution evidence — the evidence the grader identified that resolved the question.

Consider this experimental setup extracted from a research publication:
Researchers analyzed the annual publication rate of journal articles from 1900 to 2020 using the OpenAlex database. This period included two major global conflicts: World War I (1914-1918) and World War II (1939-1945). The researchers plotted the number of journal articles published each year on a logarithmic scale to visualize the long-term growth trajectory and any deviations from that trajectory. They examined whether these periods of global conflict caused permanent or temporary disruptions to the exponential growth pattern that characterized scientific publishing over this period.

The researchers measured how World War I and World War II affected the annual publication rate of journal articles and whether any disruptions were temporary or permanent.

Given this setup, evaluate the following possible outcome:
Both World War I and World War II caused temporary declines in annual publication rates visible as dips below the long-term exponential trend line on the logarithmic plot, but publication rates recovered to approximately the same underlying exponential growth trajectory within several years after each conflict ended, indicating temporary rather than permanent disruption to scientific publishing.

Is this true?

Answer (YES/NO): YES